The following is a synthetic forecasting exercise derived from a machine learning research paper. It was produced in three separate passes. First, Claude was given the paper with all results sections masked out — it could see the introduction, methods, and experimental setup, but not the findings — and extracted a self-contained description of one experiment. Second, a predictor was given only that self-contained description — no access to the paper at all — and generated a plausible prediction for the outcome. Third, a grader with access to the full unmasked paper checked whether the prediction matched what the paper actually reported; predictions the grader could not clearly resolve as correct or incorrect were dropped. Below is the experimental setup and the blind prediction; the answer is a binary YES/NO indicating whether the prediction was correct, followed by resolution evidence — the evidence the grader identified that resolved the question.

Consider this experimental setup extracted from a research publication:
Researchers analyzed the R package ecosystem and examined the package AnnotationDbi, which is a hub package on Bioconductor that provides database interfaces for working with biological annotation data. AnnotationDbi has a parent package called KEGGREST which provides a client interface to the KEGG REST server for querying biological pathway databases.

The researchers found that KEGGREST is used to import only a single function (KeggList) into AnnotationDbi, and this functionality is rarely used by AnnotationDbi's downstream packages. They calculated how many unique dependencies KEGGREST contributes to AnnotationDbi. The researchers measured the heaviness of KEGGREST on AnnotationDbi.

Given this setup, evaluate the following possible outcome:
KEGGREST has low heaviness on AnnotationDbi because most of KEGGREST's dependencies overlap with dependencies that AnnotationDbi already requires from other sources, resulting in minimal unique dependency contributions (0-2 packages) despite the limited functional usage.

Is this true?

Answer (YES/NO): NO